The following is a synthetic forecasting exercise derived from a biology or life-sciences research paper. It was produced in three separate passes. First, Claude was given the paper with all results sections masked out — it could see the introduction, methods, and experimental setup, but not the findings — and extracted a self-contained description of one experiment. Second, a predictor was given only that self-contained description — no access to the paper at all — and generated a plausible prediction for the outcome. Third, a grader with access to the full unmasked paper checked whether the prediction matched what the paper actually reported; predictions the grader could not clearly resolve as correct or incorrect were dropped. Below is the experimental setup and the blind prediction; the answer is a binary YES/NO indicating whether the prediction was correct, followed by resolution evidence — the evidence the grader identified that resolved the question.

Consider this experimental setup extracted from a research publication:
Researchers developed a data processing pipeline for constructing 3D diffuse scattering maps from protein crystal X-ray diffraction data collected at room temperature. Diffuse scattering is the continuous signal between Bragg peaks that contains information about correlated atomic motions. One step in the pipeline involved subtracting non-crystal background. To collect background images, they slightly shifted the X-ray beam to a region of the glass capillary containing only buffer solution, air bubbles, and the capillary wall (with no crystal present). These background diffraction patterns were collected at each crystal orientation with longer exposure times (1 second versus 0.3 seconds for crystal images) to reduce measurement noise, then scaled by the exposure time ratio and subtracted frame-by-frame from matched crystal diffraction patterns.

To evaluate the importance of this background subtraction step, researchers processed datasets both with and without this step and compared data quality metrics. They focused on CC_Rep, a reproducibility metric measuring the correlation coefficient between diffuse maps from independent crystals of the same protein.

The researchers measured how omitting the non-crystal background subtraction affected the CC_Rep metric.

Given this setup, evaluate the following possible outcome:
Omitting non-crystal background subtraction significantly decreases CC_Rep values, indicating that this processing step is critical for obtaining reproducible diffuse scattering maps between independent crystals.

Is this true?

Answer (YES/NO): YES